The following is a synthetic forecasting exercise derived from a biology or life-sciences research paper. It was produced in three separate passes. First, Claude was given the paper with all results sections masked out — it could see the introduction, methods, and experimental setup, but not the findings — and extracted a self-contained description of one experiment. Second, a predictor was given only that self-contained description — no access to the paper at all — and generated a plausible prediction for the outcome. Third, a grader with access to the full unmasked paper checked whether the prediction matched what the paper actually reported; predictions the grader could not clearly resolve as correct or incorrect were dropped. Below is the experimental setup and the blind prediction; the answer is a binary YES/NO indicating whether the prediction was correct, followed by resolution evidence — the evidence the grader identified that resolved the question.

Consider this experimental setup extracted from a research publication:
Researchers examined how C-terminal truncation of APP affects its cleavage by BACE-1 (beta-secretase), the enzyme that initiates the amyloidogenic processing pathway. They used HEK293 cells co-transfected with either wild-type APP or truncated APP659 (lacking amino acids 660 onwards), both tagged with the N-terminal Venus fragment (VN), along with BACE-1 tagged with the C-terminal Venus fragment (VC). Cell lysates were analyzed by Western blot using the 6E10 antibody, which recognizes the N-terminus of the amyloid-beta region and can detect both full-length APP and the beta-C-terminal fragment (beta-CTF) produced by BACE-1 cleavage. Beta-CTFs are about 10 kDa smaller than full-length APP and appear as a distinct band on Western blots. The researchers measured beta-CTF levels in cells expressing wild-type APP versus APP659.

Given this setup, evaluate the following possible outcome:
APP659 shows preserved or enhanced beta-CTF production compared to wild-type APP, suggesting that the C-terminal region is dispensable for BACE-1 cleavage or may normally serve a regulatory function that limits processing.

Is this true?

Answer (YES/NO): NO